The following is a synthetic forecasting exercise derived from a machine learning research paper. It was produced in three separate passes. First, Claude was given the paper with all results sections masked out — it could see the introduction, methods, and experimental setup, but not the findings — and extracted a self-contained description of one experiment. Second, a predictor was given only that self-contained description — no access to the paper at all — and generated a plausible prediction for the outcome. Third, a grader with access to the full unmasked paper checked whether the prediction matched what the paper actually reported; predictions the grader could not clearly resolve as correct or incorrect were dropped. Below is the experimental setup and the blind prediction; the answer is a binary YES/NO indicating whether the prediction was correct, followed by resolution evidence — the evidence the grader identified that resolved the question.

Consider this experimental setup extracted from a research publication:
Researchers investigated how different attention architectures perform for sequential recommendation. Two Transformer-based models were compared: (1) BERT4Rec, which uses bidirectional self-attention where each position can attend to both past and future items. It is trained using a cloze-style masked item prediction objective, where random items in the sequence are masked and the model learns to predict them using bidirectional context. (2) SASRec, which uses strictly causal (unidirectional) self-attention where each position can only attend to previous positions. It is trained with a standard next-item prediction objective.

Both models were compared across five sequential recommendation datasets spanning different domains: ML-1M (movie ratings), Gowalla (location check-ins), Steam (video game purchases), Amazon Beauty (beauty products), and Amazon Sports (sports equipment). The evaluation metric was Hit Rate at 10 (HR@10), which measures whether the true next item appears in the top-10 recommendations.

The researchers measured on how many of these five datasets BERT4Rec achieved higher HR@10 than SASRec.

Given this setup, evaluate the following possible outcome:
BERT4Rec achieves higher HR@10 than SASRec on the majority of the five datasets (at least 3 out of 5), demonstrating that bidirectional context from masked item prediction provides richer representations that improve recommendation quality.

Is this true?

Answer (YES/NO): NO